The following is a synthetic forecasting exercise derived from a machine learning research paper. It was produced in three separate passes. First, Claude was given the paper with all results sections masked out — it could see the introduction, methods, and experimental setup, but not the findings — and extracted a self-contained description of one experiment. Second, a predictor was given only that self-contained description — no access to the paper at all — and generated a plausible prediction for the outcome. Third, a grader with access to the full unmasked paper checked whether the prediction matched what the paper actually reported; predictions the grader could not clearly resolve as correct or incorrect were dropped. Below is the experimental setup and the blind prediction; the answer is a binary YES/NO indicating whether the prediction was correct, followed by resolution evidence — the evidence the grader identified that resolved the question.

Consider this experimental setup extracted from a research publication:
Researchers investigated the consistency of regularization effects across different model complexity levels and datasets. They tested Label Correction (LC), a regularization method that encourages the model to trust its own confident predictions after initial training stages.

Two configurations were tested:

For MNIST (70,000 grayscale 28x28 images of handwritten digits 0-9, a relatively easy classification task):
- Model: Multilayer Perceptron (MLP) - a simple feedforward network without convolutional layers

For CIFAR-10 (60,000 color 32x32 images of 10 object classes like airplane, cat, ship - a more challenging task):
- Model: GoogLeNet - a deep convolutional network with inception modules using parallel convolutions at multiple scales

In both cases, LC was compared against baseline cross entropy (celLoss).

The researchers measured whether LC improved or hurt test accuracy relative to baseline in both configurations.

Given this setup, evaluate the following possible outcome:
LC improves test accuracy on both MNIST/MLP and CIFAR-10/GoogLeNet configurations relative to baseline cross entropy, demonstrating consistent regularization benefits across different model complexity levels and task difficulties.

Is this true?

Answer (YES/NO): NO